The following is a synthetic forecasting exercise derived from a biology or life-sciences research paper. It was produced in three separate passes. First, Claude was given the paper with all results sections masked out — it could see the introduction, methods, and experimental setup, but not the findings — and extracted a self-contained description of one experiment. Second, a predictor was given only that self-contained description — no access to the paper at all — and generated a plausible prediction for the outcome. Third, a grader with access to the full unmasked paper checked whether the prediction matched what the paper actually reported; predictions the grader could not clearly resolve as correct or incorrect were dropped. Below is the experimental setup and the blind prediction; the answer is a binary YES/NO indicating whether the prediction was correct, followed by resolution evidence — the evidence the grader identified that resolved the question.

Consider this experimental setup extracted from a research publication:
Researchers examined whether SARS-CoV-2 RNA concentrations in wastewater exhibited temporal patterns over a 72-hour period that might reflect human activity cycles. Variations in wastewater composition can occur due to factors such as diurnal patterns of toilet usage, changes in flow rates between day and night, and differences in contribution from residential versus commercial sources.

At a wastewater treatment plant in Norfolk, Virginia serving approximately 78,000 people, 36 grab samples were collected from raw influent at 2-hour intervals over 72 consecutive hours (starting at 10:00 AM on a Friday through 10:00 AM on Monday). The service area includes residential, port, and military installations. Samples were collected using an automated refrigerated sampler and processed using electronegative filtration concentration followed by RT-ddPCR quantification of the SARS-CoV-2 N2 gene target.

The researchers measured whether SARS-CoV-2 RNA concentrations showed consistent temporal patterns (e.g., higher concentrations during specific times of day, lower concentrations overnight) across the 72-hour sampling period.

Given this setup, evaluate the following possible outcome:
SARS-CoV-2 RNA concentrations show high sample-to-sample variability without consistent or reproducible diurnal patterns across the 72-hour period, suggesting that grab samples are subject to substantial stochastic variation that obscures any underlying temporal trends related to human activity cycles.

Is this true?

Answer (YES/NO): NO